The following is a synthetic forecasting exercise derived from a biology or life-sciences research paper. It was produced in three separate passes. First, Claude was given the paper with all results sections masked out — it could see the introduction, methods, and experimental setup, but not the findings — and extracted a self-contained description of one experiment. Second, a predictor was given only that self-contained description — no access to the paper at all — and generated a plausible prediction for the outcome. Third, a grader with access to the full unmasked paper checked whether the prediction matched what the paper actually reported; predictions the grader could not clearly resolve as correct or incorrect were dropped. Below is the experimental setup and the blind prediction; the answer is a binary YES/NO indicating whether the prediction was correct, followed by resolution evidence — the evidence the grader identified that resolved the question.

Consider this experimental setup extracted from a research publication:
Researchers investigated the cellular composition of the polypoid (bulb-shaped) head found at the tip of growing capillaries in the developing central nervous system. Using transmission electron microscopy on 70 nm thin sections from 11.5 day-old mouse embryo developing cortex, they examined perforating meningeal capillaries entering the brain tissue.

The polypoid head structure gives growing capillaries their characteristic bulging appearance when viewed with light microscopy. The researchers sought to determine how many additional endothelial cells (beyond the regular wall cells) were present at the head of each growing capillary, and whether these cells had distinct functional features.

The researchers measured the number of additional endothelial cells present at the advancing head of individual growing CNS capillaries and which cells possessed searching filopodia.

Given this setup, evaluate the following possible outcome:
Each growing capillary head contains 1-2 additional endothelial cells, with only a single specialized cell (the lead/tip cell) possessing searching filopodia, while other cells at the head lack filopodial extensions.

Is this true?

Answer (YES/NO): NO